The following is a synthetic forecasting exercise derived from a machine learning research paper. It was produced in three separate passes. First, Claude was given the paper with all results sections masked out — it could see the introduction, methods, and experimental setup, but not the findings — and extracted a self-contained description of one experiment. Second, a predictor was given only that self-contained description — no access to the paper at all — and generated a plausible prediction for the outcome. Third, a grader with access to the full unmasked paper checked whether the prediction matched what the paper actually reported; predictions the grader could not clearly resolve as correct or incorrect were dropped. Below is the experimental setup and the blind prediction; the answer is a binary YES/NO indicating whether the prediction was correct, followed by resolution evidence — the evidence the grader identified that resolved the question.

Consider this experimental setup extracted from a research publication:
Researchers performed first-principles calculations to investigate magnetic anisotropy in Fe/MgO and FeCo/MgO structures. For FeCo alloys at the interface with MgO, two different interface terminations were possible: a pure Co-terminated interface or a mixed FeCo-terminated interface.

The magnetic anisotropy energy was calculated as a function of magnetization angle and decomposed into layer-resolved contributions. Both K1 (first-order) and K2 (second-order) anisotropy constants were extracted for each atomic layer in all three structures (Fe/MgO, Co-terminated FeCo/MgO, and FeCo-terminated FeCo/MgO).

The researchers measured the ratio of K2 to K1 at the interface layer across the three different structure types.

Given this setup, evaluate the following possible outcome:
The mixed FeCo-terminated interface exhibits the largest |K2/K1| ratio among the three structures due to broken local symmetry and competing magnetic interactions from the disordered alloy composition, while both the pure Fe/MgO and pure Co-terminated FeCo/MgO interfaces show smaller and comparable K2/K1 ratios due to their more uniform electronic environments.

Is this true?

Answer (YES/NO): NO